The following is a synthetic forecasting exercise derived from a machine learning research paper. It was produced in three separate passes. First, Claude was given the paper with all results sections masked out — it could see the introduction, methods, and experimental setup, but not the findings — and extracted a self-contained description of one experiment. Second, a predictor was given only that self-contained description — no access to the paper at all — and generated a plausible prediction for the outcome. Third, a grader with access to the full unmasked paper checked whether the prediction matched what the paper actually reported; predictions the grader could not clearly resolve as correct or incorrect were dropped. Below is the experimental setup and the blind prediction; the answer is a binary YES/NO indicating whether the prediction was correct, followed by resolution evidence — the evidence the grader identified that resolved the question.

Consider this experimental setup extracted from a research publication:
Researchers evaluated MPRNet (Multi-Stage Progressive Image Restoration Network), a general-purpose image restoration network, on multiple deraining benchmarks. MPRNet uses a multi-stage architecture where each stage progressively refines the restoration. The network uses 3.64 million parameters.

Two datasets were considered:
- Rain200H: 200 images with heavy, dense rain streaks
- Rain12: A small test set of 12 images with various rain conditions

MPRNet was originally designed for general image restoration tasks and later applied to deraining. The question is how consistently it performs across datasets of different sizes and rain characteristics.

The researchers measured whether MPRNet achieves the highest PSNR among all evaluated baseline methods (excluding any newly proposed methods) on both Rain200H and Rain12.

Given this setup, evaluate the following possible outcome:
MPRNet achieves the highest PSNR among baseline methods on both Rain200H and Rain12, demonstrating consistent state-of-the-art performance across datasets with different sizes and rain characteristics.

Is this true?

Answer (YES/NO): YES